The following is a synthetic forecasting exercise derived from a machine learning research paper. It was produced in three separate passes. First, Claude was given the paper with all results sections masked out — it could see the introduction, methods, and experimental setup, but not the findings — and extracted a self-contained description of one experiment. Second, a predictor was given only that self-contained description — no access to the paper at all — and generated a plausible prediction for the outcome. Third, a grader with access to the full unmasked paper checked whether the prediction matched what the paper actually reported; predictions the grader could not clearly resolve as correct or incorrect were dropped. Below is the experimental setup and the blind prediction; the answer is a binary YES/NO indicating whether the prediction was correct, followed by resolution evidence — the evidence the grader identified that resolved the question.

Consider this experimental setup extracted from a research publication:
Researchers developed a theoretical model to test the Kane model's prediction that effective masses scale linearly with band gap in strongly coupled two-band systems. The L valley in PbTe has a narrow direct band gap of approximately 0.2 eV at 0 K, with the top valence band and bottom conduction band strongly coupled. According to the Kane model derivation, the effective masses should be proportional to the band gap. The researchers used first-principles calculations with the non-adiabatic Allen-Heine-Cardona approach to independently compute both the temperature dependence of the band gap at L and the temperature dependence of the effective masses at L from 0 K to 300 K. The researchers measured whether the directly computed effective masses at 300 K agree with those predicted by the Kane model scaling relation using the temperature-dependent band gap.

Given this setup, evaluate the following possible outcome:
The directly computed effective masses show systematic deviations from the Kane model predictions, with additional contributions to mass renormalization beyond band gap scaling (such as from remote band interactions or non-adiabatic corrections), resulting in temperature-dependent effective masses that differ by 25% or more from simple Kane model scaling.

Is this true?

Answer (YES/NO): NO